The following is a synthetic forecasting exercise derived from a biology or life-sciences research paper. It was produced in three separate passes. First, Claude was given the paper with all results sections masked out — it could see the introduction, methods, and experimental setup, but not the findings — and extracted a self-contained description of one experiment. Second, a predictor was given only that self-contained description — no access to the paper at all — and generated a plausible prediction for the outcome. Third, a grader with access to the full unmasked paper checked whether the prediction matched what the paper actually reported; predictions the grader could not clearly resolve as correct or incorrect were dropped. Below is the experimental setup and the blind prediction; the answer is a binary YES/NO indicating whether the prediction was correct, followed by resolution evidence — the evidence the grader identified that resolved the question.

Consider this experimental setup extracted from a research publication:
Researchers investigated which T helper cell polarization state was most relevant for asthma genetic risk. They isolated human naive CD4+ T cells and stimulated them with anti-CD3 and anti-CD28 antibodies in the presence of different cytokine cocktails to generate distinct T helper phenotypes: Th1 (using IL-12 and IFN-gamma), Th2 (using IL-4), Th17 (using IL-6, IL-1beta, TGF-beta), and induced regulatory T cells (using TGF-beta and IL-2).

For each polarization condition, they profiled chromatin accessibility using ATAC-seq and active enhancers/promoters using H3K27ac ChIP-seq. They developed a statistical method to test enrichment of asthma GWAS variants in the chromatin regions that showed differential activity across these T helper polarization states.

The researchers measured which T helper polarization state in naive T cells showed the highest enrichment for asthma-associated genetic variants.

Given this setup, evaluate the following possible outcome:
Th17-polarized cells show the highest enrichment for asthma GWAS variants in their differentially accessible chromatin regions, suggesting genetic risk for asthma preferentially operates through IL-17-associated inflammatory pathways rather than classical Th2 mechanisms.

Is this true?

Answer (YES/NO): NO